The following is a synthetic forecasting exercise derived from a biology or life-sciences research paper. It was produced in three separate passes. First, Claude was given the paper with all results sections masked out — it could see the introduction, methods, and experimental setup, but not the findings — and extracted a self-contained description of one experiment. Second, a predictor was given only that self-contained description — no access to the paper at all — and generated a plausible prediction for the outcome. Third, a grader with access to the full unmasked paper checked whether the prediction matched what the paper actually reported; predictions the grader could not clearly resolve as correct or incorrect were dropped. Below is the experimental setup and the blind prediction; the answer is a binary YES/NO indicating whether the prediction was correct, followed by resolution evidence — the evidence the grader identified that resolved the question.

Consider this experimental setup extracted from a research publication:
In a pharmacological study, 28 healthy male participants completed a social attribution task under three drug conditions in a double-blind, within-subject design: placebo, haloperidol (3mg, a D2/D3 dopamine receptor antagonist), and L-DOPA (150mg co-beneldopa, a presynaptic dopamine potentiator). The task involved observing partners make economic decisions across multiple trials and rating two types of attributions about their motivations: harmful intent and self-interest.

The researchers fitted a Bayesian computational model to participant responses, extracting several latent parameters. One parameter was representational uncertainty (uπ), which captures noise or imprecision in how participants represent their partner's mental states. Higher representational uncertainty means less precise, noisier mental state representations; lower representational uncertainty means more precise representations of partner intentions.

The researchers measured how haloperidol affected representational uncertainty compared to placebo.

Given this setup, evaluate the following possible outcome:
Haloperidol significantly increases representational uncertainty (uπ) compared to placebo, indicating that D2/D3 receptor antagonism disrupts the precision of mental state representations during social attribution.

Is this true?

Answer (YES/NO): NO